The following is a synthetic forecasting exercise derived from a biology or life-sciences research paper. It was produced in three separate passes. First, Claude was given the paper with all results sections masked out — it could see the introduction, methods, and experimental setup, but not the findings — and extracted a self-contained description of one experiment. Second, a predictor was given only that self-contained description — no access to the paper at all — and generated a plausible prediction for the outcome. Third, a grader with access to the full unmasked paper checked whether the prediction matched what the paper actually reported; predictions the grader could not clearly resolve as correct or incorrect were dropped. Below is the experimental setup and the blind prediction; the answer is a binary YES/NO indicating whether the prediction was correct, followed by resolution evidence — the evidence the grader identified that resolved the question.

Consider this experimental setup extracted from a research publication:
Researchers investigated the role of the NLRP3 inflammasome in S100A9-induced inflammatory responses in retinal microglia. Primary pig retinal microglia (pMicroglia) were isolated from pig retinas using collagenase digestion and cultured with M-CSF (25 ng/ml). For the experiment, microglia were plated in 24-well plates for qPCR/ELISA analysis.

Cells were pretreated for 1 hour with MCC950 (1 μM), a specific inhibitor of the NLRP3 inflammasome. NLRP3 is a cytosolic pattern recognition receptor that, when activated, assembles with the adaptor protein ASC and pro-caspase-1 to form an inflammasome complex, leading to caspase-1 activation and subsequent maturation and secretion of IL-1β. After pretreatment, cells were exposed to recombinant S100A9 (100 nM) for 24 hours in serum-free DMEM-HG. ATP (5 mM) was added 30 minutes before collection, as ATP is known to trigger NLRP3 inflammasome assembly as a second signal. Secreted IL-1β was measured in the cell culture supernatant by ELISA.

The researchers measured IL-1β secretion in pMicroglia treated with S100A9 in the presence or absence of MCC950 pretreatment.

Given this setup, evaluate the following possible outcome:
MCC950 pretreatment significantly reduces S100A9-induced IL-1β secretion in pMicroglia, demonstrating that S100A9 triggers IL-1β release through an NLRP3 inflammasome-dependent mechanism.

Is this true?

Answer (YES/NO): YES